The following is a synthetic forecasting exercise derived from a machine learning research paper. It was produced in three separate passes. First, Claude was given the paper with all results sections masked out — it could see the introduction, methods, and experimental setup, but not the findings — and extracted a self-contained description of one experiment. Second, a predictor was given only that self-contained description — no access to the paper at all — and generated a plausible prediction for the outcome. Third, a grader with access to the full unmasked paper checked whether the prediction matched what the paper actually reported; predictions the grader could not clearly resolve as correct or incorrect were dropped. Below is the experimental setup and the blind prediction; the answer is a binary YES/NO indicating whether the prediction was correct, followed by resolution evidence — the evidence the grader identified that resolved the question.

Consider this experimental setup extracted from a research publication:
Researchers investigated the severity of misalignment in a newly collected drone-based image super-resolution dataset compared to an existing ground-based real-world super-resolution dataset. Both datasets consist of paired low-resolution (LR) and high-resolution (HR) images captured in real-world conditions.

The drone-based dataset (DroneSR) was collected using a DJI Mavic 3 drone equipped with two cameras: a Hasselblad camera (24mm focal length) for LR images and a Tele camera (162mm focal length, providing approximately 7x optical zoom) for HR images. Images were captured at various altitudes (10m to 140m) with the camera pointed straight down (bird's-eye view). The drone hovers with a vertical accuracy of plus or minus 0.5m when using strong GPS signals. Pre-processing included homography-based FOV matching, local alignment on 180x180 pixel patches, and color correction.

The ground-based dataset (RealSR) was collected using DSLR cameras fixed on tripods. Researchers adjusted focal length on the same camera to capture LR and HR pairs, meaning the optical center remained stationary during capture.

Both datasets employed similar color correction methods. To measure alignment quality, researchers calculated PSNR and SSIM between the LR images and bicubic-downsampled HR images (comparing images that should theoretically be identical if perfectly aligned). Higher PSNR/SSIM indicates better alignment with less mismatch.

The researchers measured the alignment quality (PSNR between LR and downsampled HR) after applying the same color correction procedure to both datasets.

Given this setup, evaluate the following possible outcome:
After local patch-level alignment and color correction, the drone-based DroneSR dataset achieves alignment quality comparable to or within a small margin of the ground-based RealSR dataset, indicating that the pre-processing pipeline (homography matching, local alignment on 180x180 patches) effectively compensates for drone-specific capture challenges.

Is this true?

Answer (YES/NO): NO